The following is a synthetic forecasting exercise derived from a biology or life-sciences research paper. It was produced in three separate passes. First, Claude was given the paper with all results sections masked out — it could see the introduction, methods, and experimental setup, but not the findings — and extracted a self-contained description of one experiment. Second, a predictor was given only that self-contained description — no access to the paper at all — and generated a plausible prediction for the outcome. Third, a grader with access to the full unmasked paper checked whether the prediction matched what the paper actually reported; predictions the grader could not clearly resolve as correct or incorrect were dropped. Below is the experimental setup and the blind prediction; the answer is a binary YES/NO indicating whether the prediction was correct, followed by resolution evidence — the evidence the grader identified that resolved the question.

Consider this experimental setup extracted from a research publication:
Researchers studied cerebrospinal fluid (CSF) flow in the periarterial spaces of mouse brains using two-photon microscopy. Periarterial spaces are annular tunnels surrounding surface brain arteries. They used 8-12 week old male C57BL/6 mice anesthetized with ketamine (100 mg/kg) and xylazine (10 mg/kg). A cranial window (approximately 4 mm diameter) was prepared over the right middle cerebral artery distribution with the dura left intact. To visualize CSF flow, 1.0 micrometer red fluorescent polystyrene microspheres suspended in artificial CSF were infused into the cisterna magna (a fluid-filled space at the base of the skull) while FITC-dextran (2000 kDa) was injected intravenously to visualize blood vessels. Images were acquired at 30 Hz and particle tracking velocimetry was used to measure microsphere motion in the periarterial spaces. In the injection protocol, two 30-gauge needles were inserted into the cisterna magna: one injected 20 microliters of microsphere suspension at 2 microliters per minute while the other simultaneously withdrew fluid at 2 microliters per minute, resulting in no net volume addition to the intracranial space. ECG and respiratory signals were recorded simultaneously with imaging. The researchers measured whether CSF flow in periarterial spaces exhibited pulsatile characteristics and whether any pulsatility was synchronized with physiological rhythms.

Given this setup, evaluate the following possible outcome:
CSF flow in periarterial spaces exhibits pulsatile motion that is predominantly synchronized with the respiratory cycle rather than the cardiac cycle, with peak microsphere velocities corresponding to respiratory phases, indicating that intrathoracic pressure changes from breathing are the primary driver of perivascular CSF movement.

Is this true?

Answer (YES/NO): NO